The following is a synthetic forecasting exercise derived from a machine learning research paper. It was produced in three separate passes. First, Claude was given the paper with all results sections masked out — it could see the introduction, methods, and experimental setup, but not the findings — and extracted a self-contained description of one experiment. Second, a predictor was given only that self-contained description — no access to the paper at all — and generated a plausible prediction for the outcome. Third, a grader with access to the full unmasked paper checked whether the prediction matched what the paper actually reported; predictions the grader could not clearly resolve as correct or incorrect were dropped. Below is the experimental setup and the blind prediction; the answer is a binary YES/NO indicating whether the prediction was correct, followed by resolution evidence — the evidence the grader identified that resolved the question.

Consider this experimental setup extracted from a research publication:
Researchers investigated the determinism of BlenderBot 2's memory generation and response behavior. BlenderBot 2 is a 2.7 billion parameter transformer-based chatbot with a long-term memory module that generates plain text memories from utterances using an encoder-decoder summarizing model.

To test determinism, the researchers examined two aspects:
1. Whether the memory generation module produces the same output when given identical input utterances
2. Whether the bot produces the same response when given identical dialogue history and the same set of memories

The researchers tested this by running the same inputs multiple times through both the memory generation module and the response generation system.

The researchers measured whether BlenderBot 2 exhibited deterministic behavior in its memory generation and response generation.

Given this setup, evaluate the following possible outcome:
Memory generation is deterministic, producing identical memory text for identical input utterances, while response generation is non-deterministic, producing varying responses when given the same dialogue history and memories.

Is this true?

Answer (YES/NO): NO